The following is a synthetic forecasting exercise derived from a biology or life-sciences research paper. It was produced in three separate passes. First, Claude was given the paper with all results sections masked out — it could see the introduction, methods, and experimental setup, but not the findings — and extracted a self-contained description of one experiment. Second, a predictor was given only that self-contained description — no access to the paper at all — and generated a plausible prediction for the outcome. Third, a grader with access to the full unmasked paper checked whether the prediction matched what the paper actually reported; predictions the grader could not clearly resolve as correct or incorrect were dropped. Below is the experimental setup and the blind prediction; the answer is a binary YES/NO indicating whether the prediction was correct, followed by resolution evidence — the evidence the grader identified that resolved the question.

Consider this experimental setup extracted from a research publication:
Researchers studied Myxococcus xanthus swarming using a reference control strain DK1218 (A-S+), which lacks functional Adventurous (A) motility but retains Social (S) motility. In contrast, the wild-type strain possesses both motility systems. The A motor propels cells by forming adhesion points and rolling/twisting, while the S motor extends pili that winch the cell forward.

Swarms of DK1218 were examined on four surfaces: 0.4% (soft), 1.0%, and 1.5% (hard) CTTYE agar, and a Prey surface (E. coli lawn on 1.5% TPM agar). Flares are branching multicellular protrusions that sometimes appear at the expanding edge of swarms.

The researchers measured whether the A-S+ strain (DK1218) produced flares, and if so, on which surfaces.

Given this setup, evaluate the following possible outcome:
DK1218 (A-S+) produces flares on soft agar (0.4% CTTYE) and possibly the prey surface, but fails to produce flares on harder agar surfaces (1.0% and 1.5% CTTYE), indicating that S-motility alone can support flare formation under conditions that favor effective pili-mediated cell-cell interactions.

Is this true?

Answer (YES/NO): NO